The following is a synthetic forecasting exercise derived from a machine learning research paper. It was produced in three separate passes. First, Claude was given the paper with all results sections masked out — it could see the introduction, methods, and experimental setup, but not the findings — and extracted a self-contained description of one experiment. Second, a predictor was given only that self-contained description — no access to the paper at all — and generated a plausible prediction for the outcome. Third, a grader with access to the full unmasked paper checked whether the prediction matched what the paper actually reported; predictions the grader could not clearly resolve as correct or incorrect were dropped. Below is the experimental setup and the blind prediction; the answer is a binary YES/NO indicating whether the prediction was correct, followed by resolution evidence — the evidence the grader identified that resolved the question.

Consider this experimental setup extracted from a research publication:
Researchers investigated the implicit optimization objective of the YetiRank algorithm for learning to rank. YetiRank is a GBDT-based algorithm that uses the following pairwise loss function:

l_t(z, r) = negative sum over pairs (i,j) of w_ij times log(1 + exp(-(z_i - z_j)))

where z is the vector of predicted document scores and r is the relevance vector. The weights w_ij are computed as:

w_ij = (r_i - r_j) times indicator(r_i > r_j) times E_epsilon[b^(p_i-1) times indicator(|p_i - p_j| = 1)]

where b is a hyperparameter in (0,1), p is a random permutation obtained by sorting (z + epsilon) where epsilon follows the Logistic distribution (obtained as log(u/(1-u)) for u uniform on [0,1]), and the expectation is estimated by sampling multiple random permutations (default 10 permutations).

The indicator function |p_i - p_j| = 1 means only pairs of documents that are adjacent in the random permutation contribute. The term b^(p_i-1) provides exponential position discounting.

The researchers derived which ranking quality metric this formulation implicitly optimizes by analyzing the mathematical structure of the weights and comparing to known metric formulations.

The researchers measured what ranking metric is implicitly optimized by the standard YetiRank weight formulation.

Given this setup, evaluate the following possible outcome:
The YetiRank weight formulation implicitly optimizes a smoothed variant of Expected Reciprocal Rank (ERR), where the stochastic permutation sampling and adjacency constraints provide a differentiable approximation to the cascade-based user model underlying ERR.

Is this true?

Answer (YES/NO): NO